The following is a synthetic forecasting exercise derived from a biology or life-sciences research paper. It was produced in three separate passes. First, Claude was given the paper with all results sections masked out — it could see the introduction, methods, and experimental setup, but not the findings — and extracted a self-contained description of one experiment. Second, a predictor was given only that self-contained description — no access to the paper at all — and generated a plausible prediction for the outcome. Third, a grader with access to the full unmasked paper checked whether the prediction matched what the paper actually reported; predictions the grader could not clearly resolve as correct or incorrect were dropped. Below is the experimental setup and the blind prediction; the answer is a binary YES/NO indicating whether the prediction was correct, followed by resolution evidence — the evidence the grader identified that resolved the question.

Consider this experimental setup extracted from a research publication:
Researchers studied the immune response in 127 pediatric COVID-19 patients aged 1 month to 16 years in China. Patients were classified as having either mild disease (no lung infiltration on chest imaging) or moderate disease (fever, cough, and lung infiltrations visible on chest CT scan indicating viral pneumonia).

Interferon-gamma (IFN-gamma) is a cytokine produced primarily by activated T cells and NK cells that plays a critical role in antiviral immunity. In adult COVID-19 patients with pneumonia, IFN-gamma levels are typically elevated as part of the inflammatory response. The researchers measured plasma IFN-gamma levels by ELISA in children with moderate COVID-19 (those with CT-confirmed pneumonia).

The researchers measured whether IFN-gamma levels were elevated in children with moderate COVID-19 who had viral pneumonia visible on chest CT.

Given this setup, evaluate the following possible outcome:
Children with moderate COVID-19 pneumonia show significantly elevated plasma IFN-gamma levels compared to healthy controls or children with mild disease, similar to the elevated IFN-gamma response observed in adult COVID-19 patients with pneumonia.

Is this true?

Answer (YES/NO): NO